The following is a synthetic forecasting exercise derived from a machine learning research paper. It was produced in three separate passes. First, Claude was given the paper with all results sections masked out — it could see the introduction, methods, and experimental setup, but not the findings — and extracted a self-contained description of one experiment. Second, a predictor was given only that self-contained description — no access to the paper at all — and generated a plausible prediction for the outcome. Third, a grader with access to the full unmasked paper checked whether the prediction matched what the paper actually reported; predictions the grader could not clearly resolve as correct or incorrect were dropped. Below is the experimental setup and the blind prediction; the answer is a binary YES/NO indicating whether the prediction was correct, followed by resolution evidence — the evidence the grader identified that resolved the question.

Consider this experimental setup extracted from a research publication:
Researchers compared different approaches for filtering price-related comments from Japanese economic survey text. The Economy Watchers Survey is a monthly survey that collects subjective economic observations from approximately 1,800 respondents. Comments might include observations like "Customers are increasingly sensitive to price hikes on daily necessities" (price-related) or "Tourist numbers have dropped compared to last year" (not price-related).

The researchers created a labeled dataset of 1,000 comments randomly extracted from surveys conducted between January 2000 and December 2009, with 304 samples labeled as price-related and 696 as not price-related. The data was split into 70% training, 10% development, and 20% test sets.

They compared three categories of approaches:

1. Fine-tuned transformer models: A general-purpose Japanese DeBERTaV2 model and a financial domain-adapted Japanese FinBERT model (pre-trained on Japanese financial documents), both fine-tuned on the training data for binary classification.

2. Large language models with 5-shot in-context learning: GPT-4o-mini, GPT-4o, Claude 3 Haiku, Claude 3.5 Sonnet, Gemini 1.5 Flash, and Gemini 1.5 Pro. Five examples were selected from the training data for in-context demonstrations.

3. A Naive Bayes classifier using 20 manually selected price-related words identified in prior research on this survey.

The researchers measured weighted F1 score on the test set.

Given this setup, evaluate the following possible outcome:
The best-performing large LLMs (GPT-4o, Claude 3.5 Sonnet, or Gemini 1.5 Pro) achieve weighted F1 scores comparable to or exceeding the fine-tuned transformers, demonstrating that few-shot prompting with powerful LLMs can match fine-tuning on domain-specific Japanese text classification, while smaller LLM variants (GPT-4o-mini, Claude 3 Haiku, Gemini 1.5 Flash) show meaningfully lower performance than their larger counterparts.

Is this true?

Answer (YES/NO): NO